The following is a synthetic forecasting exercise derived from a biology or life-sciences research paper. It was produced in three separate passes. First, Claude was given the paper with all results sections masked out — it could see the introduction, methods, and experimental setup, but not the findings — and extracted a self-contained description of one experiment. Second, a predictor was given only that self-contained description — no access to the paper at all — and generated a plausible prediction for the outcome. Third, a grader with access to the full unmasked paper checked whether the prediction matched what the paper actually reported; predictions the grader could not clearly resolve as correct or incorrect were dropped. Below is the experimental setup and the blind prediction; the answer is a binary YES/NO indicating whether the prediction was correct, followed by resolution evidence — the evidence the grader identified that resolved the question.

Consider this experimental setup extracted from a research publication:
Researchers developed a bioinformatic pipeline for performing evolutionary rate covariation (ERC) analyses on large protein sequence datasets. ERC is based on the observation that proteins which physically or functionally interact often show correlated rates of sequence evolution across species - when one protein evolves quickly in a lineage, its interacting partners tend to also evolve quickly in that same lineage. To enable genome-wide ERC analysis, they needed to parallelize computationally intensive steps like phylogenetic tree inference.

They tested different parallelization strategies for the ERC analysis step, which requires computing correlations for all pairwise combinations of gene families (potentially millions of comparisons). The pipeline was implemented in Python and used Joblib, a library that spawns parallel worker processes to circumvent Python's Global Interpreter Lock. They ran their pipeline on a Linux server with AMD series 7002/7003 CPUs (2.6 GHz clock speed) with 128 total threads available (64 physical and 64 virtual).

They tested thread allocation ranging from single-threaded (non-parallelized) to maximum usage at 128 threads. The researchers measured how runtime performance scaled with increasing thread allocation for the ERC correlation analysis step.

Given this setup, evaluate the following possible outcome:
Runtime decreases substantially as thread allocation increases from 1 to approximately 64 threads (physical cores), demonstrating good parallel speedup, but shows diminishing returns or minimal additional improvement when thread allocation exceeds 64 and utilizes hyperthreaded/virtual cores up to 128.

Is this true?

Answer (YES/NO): NO